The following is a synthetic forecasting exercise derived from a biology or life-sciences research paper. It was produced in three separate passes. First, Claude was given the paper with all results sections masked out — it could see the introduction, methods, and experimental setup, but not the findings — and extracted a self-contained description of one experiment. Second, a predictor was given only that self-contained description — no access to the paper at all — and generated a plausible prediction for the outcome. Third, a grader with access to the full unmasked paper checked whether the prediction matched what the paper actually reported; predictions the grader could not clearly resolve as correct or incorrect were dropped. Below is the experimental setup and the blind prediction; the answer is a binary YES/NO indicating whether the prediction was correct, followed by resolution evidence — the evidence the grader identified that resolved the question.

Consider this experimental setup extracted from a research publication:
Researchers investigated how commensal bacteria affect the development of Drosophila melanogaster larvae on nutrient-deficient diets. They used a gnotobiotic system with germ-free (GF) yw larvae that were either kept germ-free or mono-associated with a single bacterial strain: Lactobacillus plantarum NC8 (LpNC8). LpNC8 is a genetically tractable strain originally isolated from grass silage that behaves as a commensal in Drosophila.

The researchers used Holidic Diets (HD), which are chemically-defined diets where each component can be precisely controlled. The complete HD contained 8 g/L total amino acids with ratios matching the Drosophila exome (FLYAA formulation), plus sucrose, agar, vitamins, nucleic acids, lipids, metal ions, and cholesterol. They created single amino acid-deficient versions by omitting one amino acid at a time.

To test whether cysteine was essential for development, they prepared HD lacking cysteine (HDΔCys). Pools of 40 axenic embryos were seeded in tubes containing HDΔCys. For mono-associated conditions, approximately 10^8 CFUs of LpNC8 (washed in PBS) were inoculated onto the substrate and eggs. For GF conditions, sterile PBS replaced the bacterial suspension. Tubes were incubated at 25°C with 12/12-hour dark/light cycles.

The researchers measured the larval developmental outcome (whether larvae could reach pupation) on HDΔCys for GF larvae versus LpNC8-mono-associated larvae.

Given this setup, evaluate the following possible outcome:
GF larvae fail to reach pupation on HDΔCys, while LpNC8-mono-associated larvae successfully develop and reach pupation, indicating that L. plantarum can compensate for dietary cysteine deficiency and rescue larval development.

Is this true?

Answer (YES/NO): NO